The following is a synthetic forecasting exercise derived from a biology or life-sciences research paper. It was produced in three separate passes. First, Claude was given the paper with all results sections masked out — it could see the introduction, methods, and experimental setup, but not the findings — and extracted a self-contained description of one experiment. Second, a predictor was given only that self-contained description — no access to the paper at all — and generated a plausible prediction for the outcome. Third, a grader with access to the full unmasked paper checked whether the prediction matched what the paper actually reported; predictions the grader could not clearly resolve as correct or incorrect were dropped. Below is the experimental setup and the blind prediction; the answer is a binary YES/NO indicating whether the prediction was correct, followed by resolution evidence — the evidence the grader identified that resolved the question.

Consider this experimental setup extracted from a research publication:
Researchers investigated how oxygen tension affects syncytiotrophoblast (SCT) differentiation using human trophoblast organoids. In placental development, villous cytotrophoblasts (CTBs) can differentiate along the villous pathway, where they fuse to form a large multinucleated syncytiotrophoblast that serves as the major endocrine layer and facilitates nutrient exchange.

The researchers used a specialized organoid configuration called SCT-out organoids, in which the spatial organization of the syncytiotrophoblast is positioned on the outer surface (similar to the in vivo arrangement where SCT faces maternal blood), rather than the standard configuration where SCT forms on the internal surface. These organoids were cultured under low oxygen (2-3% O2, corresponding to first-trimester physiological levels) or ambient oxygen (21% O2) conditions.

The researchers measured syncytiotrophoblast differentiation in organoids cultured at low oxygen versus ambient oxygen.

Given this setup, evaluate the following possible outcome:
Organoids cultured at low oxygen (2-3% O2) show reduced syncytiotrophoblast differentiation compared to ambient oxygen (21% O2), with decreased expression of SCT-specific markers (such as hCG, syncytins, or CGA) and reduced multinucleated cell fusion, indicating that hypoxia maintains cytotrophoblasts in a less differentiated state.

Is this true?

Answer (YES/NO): YES